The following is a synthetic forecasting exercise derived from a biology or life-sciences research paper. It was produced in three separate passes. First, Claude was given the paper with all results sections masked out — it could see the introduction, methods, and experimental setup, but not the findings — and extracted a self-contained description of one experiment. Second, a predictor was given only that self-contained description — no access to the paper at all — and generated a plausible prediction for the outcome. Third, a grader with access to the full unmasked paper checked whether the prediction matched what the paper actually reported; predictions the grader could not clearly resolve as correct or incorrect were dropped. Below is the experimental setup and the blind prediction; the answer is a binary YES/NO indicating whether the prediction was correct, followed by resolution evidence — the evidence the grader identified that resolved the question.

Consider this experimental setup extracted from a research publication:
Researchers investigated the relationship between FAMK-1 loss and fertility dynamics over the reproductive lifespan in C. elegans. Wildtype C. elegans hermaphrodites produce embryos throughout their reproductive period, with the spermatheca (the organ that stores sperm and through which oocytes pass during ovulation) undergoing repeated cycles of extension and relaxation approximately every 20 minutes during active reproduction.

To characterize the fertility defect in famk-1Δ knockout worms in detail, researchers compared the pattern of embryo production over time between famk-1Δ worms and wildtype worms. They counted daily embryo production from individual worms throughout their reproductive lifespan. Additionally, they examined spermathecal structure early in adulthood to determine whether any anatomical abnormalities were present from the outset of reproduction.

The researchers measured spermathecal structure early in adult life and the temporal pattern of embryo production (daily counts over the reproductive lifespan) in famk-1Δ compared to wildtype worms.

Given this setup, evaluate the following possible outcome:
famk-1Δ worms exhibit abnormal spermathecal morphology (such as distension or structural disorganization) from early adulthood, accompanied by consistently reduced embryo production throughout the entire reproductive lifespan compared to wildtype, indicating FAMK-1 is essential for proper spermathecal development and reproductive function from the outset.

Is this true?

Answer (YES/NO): NO